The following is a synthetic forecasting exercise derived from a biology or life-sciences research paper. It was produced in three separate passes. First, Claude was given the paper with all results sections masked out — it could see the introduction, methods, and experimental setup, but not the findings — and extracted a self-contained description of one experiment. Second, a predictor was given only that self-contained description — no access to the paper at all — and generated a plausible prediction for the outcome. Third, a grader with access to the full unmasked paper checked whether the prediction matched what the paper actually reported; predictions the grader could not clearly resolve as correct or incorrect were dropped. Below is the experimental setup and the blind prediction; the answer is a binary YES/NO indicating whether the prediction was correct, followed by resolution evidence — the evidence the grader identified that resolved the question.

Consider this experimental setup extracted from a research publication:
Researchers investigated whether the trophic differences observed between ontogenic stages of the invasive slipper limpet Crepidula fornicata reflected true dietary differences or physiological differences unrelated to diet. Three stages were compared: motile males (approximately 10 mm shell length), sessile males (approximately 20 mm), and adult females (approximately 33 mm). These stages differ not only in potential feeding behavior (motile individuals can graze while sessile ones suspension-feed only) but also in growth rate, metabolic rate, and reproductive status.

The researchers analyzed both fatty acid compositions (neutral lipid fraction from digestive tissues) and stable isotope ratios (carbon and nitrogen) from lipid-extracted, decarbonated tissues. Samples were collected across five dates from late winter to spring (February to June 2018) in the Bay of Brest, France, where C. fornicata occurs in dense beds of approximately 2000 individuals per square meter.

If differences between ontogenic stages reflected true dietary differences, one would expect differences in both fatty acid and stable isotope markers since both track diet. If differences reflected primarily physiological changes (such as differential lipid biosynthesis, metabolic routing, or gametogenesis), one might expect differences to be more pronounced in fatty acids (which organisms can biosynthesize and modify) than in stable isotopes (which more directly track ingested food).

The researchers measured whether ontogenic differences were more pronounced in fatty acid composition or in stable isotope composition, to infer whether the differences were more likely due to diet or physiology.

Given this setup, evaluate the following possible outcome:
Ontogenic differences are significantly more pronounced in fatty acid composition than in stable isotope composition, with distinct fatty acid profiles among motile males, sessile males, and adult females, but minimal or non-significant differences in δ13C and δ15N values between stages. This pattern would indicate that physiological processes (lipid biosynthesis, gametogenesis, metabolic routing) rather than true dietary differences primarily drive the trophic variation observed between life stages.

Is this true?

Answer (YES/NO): YES